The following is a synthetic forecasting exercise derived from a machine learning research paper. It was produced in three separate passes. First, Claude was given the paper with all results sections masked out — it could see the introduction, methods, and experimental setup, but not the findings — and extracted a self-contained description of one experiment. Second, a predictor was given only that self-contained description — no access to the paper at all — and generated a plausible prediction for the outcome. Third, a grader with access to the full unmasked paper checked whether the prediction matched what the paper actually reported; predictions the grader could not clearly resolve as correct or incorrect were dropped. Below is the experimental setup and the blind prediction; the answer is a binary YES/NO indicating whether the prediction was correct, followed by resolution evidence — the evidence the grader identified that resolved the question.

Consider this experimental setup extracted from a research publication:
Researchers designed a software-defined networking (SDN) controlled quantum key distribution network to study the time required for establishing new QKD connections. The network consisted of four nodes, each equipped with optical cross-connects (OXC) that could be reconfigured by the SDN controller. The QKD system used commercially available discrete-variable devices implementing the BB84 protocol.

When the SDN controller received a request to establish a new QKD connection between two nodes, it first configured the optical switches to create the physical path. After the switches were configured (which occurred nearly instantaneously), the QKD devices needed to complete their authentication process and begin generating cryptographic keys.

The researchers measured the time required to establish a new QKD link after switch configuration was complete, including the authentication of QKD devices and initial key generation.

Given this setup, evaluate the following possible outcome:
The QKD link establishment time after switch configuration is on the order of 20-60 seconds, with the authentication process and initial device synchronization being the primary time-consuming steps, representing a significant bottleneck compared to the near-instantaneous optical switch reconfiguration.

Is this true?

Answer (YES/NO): NO